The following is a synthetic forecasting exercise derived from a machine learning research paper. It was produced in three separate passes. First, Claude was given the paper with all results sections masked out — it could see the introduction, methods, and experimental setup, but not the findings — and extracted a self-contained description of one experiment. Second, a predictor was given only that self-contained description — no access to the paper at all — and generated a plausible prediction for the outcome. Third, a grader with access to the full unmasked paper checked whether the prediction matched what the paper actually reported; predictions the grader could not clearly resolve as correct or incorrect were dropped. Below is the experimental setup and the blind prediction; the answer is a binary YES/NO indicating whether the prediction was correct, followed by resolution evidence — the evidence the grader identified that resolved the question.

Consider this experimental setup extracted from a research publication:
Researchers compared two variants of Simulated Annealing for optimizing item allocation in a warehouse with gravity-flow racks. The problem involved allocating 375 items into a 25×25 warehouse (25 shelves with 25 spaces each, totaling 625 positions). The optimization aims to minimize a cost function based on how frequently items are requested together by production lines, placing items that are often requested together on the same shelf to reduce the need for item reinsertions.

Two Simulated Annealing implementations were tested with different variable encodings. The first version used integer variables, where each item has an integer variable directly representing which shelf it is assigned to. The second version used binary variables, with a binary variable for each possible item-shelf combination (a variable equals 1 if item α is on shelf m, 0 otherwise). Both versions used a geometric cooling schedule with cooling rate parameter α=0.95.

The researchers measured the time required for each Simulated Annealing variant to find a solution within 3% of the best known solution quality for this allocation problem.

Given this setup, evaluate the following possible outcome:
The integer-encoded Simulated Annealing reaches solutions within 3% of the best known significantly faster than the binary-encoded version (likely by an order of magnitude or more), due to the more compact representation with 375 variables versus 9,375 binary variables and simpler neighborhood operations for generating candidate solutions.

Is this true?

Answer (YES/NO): YES